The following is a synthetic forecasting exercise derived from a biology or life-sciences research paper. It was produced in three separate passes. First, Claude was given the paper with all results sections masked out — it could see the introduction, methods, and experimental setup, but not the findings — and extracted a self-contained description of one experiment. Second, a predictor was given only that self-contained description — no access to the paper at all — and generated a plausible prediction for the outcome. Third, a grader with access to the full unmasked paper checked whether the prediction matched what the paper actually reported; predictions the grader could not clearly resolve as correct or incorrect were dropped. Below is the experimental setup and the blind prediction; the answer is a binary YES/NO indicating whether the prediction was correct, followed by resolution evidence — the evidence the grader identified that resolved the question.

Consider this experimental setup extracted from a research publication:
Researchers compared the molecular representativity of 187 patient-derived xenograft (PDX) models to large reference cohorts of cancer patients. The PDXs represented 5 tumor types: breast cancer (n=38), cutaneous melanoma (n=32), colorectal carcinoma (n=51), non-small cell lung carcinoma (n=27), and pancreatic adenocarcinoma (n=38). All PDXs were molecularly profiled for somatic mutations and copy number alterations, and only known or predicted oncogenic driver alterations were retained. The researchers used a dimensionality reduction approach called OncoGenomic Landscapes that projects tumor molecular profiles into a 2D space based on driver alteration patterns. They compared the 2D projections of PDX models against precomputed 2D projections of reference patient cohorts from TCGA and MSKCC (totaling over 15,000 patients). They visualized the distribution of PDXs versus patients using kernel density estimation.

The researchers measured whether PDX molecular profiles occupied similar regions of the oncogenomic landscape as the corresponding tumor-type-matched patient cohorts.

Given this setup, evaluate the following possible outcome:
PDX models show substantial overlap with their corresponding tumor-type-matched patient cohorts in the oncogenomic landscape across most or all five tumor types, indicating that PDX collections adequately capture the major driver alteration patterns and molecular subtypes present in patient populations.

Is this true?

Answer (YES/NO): NO